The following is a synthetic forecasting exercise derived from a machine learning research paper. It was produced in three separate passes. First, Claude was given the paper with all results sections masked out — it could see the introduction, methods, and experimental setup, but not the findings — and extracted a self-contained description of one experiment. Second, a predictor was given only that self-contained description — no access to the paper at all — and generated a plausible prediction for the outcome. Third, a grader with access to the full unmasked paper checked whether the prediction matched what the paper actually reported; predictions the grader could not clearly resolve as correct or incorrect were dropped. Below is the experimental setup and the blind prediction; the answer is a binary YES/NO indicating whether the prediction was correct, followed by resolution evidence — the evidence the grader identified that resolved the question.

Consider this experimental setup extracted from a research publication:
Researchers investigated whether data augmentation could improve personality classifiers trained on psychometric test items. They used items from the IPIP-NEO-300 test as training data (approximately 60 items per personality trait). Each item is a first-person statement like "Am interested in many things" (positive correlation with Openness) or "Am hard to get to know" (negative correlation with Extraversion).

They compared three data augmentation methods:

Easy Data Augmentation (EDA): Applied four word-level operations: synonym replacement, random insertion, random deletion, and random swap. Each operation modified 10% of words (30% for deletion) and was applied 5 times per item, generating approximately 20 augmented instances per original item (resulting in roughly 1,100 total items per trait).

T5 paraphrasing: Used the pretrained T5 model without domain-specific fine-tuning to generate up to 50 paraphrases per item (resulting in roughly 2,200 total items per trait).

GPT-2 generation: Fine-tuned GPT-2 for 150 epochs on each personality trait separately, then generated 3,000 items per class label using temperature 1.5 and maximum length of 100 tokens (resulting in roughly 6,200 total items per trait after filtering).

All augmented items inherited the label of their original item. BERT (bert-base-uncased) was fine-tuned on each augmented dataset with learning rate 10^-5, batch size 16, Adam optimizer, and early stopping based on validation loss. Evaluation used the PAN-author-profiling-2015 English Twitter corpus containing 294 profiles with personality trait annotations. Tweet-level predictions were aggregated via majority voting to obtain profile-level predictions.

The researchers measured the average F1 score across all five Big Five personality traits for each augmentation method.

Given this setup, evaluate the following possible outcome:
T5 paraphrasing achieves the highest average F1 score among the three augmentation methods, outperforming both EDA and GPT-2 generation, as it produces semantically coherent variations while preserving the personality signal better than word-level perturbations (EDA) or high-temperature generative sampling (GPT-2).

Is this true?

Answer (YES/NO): YES